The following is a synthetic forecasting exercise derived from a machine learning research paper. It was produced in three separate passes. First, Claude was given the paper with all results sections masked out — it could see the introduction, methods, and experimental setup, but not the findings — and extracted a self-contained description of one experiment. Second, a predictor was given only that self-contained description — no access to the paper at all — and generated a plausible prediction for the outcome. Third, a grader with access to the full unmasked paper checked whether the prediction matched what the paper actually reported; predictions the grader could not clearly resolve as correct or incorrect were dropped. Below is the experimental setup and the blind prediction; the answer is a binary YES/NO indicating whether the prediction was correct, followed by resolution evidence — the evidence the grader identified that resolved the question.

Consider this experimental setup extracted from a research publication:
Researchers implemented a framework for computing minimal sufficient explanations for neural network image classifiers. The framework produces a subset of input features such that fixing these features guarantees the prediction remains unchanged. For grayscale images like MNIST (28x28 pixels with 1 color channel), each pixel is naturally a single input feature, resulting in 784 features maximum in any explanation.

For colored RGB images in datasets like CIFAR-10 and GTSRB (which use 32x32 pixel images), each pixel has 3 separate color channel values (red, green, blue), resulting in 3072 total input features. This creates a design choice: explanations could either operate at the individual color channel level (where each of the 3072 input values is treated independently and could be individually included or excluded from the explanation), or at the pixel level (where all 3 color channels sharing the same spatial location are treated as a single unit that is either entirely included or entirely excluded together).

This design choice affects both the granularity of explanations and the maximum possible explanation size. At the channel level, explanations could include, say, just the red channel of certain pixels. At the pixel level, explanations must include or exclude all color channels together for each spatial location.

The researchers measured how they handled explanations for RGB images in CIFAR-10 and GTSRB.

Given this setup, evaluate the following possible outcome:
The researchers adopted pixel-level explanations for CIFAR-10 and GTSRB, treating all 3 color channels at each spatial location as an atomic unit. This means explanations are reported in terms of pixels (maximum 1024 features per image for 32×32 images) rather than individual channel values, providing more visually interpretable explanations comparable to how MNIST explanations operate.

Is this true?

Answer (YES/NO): YES